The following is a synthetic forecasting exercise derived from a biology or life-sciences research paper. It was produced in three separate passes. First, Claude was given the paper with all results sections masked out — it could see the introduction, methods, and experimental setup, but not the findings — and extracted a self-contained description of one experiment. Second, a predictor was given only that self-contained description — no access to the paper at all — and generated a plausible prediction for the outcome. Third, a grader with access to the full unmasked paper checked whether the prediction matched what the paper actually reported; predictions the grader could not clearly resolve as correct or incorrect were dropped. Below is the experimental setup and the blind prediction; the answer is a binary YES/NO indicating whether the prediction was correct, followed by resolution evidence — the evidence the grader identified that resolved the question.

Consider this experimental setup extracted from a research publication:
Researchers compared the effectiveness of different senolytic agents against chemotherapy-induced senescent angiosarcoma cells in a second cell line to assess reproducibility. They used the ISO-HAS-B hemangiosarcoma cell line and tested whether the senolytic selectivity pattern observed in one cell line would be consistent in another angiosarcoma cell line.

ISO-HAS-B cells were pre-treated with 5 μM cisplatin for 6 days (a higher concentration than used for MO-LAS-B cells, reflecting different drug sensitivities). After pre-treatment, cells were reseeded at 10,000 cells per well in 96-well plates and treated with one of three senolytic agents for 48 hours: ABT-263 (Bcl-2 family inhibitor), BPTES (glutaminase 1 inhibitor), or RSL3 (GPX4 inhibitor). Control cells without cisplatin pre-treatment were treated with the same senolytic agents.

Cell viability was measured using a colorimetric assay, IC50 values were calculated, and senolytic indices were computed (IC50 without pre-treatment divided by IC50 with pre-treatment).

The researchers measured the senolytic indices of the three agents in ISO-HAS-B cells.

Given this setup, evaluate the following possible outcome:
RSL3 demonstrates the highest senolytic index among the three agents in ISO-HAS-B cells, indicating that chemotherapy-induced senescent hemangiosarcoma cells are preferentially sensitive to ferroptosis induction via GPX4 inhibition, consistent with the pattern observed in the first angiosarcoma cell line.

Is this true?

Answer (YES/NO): NO